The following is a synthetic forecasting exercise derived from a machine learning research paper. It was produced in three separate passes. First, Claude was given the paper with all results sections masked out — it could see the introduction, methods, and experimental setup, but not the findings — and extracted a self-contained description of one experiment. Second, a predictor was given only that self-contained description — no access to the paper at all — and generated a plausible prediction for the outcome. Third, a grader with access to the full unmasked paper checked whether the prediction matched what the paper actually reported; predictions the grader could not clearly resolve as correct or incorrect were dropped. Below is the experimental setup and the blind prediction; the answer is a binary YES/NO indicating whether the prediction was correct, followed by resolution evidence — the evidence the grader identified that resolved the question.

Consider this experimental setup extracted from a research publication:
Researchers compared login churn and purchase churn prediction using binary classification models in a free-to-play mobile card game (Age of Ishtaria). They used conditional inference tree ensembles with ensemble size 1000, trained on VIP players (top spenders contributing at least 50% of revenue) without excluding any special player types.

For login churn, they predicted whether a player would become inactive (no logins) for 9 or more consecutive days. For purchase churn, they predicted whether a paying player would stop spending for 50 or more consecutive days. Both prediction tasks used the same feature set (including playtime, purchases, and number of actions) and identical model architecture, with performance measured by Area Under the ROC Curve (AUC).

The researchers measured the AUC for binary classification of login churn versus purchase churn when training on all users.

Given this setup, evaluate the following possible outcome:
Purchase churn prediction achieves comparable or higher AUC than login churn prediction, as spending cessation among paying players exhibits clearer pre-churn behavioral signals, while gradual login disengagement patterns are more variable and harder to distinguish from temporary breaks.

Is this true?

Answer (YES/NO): NO